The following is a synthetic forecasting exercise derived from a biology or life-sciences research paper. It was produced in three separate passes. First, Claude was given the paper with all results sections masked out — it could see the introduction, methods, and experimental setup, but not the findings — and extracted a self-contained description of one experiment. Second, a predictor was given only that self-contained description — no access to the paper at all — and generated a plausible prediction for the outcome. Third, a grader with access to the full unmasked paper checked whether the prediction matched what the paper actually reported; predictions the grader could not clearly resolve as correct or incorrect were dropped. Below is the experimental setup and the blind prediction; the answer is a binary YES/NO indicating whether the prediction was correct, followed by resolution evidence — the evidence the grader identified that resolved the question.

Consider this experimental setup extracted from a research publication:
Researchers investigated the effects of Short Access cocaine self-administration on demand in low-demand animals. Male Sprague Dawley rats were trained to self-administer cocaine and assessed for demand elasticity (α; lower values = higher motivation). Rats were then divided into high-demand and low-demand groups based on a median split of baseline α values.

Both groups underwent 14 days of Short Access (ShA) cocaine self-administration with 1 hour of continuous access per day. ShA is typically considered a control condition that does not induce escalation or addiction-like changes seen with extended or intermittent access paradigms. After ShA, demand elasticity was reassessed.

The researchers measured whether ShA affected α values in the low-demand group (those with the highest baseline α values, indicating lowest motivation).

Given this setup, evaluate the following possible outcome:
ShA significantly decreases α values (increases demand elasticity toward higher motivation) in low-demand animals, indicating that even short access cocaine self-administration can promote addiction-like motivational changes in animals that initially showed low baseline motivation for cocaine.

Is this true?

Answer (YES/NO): YES